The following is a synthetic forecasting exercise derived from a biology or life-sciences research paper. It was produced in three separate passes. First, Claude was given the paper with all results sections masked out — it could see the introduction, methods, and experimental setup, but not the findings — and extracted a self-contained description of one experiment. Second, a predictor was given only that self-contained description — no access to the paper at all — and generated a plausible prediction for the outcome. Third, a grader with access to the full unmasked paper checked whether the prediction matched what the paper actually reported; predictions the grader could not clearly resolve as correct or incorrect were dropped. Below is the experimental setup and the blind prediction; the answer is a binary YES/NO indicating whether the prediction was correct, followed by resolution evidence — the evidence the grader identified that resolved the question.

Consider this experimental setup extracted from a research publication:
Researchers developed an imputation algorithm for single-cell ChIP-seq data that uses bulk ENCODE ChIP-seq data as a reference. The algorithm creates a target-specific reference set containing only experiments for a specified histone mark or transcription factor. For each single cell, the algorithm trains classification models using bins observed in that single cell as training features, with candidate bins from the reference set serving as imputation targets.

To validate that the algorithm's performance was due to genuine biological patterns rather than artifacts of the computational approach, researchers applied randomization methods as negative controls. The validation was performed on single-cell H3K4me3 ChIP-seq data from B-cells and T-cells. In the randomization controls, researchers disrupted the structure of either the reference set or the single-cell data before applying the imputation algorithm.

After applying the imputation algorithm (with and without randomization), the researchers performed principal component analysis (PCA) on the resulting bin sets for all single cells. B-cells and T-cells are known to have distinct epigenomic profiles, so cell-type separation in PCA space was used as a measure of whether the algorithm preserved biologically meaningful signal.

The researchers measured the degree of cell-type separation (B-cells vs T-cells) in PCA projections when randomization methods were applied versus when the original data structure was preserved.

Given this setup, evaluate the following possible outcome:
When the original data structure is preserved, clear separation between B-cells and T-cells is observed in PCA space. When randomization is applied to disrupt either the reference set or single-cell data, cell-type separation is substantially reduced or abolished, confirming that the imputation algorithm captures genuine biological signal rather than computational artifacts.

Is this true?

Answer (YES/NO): YES